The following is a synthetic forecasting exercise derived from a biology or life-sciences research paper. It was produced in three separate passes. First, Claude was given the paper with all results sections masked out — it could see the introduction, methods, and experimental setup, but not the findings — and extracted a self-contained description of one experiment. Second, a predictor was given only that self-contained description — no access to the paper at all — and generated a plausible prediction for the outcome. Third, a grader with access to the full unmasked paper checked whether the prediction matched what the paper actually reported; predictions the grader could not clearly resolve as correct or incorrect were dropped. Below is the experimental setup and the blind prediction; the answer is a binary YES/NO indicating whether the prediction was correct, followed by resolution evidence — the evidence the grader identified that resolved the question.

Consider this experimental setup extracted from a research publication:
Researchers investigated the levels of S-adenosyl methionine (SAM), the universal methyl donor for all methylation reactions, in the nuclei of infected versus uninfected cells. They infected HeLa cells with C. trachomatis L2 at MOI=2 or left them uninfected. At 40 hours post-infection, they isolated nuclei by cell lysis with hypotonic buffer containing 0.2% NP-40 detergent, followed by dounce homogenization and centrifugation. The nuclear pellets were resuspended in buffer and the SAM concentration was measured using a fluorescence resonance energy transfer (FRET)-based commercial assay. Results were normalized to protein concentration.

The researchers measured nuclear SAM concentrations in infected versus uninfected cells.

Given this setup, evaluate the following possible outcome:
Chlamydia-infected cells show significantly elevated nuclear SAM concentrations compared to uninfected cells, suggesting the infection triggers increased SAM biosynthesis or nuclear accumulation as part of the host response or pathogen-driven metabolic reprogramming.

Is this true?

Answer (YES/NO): NO